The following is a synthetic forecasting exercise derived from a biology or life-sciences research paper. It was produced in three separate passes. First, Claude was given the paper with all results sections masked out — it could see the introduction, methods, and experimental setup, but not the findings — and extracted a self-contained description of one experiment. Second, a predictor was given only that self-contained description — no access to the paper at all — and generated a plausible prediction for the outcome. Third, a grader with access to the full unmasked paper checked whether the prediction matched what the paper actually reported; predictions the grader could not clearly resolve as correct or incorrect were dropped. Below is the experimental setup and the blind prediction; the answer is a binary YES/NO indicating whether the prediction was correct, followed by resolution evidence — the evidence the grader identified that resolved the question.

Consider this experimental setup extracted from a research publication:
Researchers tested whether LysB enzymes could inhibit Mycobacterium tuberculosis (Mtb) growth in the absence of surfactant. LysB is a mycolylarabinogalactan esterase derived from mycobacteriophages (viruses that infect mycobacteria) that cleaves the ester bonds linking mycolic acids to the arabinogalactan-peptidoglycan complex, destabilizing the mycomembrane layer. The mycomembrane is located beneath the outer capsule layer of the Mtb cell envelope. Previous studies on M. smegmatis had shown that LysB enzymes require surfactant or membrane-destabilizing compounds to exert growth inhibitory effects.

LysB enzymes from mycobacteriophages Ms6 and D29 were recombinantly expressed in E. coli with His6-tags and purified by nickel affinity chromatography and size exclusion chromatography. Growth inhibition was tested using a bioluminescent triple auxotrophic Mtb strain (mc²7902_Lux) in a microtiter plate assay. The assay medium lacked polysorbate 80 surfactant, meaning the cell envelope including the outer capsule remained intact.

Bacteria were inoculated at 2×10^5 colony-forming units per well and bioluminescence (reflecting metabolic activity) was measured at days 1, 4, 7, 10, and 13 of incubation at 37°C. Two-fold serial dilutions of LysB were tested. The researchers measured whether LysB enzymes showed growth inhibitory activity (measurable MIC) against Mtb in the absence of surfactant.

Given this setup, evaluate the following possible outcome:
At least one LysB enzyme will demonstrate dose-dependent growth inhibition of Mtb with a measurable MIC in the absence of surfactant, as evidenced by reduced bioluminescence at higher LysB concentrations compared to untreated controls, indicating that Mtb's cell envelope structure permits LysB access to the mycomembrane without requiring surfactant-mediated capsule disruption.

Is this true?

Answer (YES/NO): NO